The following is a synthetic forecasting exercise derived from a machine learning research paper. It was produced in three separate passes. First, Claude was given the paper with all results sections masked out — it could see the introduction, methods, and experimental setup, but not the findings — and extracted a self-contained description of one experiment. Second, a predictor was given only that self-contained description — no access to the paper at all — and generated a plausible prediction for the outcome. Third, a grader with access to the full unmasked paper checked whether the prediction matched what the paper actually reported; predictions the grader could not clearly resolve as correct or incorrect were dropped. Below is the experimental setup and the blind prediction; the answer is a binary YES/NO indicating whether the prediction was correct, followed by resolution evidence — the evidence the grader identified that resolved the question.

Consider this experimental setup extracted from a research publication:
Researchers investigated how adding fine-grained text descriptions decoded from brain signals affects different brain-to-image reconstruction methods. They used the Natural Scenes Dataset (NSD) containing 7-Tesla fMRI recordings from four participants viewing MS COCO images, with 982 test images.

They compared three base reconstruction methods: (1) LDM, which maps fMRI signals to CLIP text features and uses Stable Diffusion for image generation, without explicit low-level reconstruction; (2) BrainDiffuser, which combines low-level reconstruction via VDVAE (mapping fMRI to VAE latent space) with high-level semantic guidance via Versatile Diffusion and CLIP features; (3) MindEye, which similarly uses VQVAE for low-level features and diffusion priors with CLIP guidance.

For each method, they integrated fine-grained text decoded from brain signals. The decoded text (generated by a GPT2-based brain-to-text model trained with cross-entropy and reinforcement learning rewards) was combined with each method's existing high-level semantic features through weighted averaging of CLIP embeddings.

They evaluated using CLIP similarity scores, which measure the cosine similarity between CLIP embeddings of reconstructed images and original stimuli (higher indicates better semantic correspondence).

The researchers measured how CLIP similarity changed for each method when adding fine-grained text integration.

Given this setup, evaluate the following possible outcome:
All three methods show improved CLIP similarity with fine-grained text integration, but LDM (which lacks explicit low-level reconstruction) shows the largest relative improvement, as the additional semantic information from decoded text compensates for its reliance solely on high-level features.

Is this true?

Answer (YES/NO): NO